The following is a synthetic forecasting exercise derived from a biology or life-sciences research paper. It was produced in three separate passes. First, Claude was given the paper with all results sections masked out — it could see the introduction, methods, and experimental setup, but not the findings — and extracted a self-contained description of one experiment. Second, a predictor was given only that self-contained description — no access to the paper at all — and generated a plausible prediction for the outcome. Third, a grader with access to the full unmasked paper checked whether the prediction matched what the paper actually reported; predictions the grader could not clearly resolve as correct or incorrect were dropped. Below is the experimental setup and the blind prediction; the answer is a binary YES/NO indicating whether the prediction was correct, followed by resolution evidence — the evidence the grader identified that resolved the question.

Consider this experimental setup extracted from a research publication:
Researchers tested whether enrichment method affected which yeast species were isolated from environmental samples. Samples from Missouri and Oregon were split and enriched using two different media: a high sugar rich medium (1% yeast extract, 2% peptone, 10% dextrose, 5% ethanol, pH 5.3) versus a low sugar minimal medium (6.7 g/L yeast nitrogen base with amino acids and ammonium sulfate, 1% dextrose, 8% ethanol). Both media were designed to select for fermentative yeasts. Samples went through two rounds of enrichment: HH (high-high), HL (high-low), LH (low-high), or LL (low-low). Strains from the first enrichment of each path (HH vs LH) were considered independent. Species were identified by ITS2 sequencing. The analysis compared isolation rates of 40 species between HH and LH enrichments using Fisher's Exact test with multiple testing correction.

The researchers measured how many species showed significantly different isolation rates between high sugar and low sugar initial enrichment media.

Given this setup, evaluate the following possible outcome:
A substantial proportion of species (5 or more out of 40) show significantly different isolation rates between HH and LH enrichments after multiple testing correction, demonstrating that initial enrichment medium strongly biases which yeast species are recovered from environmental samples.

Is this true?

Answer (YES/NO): NO